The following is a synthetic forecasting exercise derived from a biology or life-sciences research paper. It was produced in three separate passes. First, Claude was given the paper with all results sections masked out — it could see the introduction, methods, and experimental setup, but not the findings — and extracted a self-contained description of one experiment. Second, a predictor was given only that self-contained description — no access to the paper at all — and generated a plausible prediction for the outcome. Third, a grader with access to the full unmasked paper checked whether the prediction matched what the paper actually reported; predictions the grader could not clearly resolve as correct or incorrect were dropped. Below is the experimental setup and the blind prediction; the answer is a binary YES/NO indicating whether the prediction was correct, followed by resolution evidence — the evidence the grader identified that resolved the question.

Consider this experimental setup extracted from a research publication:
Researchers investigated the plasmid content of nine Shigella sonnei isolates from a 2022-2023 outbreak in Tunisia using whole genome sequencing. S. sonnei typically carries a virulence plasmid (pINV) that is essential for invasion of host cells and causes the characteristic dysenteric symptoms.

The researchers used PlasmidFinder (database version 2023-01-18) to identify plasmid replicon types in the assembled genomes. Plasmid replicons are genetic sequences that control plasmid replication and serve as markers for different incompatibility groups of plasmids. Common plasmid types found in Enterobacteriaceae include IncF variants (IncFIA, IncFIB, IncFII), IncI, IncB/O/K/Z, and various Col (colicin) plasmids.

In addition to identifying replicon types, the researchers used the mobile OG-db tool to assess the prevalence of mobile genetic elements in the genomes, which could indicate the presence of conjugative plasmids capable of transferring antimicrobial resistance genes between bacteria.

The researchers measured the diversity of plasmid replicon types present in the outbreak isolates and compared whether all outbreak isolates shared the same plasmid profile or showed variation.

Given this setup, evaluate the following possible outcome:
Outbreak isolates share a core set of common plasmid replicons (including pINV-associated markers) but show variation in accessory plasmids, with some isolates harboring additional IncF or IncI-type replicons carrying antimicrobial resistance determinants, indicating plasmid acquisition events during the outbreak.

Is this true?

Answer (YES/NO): NO